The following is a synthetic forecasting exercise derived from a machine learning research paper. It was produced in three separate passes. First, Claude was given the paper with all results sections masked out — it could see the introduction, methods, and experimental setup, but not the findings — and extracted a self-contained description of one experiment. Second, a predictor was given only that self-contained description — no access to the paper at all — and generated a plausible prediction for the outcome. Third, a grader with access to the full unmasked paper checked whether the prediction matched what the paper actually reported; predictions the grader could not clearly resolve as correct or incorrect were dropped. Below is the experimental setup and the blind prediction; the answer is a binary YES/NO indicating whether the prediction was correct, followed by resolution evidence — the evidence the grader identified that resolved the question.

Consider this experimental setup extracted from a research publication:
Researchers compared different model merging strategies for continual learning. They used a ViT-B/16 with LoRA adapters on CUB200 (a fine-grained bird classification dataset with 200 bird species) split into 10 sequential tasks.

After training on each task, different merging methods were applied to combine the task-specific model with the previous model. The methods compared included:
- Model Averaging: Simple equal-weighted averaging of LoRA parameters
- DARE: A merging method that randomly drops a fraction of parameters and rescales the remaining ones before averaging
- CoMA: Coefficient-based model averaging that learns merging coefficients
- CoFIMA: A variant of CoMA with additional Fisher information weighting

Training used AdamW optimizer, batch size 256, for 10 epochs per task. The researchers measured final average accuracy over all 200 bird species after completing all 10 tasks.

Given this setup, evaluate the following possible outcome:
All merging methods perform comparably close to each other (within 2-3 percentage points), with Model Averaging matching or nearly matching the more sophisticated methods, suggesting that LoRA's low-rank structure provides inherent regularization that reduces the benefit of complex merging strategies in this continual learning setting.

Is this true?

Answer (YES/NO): YES